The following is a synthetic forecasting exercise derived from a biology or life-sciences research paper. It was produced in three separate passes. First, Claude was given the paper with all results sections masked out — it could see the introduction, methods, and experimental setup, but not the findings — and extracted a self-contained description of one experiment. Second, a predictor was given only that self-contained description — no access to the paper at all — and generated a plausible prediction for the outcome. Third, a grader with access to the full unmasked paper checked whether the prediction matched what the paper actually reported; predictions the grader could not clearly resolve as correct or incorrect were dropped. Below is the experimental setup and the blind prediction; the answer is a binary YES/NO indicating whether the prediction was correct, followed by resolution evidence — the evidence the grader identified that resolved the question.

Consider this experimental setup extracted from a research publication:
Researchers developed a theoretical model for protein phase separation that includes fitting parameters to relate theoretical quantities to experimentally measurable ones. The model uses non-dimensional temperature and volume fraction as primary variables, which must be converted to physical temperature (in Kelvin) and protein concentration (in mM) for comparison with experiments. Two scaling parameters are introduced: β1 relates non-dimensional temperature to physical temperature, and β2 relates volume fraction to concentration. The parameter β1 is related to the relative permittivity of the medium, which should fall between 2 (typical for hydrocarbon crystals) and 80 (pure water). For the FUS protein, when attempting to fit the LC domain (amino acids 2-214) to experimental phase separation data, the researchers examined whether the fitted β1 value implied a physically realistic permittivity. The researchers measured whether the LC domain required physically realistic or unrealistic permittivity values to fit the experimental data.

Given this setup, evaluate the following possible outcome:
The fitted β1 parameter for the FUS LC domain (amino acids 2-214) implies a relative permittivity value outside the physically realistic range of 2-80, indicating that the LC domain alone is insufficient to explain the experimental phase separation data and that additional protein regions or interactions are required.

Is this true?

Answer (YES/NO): YES